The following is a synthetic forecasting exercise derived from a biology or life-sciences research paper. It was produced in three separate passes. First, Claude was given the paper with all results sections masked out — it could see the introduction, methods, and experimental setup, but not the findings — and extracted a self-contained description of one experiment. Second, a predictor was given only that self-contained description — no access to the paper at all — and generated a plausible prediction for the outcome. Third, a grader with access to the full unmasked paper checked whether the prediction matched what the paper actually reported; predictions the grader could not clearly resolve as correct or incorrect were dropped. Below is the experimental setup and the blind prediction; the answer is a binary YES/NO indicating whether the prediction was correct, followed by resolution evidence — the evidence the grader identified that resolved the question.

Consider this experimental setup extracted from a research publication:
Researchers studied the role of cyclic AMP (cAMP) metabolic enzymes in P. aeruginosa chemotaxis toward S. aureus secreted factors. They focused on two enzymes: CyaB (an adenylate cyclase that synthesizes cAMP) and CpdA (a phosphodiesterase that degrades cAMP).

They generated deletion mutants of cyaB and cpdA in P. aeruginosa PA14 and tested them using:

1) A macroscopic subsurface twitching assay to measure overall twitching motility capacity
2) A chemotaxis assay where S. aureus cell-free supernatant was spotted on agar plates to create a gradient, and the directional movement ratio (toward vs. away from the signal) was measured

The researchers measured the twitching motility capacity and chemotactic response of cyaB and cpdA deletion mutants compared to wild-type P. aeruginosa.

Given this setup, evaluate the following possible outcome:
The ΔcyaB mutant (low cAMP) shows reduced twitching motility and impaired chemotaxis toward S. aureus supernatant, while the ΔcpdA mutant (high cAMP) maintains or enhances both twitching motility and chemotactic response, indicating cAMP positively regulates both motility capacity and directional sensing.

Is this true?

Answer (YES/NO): NO